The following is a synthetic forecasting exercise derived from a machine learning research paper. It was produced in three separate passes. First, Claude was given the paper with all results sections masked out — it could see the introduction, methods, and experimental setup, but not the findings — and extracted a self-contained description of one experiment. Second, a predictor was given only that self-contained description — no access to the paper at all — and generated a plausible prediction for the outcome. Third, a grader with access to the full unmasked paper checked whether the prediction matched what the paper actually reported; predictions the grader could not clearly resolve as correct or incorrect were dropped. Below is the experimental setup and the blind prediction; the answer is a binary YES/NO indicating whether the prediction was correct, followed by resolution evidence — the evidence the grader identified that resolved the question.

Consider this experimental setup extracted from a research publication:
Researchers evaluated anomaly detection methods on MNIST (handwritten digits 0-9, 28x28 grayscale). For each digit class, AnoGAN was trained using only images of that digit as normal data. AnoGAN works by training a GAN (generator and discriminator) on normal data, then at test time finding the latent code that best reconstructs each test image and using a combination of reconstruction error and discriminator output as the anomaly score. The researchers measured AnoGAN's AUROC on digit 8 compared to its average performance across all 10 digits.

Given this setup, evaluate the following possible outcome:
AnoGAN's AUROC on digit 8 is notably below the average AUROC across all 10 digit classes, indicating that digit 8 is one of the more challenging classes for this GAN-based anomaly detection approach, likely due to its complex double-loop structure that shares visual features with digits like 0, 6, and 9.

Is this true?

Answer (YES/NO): YES